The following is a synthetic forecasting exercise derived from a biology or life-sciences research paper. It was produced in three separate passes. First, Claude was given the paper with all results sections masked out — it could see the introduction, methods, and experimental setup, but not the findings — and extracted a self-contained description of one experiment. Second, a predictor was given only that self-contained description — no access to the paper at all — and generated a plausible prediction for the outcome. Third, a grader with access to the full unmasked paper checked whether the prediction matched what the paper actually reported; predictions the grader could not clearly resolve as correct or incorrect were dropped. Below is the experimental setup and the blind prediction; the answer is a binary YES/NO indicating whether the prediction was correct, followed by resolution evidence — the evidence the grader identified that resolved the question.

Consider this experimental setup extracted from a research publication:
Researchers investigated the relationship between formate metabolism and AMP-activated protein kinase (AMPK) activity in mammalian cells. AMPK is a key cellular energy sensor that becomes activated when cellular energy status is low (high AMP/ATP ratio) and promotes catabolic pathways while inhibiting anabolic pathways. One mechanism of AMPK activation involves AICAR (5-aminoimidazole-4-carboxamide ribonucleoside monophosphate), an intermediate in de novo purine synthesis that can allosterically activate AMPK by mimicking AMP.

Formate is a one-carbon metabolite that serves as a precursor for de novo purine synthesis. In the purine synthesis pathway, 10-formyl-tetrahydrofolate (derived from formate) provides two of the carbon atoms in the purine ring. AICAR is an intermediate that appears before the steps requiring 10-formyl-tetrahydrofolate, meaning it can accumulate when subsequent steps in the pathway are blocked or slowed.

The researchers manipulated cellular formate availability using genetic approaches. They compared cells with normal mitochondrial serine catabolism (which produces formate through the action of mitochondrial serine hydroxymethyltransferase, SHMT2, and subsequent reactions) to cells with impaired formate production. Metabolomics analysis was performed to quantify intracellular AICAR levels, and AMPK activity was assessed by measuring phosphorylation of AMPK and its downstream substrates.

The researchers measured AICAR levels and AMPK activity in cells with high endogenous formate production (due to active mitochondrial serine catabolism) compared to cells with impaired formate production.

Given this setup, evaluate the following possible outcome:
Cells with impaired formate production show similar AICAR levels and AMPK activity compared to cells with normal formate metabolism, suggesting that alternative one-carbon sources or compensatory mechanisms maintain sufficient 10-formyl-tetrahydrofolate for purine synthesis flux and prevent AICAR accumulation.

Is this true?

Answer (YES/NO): NO